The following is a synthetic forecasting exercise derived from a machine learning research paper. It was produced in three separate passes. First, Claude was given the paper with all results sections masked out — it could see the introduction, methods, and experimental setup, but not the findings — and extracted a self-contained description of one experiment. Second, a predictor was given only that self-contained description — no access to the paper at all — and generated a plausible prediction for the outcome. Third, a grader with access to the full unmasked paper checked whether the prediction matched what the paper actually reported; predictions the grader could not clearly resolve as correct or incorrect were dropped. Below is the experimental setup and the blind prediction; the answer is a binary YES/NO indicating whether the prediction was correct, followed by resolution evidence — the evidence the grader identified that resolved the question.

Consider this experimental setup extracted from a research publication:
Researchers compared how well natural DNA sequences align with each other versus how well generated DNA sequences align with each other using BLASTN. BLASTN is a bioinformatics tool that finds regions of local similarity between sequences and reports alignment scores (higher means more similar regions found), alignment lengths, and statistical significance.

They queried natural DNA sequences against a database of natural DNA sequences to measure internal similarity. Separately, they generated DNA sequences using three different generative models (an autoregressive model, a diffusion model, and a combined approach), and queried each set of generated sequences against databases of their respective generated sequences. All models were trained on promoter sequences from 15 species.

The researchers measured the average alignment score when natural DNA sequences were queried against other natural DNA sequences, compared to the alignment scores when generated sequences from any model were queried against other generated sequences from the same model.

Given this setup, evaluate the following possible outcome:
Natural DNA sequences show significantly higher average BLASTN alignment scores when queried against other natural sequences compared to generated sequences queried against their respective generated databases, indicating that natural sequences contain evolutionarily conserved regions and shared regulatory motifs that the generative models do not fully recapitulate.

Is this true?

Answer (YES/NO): YES